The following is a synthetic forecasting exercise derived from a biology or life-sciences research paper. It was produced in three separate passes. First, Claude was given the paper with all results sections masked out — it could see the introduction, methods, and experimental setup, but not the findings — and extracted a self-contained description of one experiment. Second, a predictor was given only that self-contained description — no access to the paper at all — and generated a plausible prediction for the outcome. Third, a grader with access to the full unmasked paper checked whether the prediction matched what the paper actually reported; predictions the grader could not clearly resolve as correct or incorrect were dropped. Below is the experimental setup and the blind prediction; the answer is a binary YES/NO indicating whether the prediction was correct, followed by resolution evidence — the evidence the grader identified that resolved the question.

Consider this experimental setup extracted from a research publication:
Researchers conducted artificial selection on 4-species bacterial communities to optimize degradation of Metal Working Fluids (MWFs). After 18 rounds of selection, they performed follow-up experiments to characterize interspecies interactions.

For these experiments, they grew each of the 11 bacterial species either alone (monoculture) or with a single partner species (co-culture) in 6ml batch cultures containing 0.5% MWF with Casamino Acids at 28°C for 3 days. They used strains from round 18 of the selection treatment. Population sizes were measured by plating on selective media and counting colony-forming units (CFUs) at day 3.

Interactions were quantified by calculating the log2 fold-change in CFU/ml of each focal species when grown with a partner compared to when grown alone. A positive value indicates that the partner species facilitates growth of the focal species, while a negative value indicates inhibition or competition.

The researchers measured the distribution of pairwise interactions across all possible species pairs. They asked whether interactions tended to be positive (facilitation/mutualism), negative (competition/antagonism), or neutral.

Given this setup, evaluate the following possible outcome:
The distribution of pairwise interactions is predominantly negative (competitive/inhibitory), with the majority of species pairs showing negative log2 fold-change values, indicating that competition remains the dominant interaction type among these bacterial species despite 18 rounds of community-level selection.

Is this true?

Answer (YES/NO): YES